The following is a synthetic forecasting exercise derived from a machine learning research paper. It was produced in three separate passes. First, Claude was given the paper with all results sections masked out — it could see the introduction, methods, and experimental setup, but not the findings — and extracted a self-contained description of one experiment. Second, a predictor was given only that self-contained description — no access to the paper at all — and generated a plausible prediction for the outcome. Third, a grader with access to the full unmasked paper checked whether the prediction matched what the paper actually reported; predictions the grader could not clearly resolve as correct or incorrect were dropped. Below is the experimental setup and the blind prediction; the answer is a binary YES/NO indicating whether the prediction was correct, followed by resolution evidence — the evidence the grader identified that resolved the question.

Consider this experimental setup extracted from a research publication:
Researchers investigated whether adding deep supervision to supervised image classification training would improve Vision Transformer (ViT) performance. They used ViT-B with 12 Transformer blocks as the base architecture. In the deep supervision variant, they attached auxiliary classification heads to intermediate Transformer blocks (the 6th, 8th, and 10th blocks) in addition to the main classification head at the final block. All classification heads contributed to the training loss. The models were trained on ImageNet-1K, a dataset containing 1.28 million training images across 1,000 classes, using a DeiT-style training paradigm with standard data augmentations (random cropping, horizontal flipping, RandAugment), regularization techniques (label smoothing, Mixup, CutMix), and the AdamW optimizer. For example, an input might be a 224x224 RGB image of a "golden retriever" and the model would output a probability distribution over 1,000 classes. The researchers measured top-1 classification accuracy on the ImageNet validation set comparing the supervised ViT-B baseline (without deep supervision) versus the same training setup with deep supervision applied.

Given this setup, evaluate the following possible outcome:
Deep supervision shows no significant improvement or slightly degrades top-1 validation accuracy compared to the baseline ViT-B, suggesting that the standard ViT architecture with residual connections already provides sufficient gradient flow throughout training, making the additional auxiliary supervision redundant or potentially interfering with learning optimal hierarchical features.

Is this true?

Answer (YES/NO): YES